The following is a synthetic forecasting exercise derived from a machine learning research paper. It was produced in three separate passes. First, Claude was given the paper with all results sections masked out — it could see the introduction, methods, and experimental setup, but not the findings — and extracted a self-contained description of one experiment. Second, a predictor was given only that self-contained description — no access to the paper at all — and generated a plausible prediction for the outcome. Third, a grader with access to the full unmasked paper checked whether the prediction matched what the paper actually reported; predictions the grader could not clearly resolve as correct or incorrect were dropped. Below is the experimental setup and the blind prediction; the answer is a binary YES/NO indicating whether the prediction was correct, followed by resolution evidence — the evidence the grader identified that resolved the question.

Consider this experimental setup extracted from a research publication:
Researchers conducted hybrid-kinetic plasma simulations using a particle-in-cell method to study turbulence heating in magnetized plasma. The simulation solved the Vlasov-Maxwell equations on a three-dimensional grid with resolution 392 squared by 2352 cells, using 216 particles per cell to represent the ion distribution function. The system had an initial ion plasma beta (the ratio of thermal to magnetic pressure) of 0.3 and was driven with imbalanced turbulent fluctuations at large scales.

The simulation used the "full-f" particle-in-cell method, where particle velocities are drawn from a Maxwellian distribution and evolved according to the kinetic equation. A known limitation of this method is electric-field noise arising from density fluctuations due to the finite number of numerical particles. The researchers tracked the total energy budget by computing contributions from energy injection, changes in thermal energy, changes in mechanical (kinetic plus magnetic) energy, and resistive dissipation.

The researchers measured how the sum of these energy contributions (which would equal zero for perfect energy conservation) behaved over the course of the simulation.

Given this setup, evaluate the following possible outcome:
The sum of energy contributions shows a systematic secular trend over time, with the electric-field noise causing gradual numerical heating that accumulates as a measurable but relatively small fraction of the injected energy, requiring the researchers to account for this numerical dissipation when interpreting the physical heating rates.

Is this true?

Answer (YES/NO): NO